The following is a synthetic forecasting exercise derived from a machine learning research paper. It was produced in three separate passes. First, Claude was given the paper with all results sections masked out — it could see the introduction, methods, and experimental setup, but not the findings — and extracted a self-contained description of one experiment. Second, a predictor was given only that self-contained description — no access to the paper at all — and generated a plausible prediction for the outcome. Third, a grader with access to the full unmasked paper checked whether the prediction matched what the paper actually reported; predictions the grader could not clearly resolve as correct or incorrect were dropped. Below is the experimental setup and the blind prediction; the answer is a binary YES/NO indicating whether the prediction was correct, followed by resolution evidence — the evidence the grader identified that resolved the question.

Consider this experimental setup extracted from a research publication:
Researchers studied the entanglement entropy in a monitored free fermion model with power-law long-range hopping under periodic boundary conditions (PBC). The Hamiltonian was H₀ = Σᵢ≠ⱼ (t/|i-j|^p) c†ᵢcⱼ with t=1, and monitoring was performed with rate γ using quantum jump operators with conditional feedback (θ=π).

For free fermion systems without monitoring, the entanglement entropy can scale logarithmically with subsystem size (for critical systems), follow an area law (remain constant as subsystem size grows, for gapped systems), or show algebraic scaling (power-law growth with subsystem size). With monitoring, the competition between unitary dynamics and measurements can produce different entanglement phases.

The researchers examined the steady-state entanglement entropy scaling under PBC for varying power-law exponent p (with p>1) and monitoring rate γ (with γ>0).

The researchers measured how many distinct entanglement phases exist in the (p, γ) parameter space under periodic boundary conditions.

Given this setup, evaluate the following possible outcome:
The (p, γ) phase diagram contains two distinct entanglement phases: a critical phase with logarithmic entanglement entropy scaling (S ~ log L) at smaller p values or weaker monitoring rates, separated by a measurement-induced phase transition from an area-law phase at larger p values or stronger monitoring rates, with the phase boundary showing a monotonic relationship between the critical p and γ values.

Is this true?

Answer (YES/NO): NO